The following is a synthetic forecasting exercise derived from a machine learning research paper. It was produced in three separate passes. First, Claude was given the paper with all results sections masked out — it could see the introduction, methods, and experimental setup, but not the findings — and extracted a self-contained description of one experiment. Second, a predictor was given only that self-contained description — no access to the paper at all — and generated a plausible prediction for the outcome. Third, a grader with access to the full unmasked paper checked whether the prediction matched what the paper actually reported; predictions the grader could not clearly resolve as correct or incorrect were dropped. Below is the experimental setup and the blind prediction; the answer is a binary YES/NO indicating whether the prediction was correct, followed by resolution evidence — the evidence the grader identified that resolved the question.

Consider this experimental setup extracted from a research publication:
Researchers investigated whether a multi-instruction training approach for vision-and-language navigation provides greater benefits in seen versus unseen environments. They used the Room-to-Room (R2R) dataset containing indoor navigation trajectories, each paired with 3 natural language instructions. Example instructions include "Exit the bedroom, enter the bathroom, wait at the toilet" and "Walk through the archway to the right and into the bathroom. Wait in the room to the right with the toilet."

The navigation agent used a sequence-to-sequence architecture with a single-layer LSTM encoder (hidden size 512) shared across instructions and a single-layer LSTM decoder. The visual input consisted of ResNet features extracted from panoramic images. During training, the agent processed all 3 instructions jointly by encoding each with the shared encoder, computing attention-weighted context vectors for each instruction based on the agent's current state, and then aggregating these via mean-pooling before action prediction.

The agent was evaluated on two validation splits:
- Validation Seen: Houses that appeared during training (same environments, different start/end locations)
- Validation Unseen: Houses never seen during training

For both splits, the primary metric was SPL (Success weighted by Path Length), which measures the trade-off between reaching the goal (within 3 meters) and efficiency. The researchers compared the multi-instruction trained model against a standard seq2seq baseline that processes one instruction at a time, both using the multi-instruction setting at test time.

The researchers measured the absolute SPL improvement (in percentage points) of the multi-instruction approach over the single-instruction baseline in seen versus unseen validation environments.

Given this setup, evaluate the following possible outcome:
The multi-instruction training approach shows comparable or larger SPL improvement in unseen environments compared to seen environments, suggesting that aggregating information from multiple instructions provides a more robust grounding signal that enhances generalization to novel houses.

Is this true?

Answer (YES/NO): YES